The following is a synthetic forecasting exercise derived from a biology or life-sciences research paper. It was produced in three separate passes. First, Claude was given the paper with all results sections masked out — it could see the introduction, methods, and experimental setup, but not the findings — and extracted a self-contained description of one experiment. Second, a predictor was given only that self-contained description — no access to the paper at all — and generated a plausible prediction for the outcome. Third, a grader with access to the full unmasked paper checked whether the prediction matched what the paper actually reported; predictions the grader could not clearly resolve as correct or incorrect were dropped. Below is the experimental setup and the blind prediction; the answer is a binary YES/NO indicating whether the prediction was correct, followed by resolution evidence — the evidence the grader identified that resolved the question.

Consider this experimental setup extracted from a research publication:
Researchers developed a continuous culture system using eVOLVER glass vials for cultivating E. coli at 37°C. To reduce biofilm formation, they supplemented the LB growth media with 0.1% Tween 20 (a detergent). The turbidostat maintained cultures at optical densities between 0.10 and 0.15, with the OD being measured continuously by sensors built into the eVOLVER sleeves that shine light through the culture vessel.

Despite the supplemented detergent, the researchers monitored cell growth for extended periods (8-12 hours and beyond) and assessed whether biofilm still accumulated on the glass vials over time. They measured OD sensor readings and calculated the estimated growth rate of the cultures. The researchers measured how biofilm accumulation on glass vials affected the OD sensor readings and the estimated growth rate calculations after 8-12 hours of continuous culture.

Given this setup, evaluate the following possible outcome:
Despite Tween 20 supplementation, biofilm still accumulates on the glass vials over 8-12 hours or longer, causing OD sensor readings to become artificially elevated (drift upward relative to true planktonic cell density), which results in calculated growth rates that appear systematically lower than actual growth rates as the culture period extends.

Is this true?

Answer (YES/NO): NO